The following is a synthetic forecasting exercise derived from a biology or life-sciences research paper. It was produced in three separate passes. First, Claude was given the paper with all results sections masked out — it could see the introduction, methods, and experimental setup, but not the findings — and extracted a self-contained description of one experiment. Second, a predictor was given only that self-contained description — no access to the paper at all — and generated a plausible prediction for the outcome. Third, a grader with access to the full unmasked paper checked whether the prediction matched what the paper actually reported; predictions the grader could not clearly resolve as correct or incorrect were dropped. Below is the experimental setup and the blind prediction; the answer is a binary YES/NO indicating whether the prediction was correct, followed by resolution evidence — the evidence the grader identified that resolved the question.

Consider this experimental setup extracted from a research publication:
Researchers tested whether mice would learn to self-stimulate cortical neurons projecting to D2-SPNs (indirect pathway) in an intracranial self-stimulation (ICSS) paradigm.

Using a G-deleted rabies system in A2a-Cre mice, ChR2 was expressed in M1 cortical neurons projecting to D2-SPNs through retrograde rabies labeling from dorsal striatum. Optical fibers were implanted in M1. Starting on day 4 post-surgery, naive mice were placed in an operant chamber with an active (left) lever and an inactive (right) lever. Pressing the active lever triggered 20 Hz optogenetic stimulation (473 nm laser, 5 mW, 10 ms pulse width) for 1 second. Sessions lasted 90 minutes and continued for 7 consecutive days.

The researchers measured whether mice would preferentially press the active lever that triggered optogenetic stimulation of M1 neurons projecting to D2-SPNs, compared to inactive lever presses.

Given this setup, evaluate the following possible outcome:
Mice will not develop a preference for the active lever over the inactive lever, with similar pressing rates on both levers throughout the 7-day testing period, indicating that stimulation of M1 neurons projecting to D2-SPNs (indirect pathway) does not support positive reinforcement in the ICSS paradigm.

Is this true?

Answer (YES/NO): NO